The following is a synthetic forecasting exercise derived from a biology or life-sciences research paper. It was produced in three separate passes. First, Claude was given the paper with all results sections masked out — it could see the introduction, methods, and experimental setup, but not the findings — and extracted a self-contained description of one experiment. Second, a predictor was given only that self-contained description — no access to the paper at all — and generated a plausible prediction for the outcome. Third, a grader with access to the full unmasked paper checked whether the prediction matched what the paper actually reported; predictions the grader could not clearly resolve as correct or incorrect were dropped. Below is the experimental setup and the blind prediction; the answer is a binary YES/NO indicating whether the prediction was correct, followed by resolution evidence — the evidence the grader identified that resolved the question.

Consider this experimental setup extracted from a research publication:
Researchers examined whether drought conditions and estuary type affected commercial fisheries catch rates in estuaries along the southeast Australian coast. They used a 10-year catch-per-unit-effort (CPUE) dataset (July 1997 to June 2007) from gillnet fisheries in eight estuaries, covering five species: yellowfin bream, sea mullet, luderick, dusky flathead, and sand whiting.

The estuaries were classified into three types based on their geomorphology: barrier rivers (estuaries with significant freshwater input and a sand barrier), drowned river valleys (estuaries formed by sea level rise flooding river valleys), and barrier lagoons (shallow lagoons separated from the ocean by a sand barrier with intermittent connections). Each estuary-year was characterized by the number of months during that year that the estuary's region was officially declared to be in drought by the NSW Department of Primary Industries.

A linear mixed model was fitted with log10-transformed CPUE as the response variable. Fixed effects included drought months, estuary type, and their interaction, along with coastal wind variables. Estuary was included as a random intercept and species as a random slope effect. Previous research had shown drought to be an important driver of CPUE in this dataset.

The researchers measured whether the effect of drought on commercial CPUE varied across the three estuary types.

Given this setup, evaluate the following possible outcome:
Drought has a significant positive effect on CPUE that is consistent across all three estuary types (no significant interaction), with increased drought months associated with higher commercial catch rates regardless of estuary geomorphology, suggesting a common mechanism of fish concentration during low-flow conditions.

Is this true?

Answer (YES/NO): NO